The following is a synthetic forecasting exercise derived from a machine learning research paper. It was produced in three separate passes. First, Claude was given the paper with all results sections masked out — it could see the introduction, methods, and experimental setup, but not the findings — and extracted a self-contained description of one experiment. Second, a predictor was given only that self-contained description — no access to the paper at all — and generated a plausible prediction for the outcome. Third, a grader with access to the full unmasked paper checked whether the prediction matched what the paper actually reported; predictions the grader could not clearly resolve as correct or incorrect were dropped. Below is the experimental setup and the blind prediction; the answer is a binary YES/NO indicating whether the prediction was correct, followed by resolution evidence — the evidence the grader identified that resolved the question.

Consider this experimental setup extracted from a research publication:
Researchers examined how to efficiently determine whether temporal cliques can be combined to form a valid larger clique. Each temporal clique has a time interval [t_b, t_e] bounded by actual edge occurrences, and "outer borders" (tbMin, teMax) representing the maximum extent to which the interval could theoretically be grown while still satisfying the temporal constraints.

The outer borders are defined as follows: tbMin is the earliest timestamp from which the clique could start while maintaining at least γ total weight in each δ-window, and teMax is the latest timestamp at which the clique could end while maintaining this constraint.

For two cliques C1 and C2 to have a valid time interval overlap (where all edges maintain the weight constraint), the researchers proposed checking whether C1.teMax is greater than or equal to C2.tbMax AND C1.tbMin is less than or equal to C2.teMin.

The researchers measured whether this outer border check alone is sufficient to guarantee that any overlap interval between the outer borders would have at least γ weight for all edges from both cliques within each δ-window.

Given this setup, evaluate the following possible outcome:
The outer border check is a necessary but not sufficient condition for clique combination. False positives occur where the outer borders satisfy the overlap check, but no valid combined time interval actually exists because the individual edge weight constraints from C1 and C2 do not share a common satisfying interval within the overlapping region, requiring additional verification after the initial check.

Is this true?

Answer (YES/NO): NO